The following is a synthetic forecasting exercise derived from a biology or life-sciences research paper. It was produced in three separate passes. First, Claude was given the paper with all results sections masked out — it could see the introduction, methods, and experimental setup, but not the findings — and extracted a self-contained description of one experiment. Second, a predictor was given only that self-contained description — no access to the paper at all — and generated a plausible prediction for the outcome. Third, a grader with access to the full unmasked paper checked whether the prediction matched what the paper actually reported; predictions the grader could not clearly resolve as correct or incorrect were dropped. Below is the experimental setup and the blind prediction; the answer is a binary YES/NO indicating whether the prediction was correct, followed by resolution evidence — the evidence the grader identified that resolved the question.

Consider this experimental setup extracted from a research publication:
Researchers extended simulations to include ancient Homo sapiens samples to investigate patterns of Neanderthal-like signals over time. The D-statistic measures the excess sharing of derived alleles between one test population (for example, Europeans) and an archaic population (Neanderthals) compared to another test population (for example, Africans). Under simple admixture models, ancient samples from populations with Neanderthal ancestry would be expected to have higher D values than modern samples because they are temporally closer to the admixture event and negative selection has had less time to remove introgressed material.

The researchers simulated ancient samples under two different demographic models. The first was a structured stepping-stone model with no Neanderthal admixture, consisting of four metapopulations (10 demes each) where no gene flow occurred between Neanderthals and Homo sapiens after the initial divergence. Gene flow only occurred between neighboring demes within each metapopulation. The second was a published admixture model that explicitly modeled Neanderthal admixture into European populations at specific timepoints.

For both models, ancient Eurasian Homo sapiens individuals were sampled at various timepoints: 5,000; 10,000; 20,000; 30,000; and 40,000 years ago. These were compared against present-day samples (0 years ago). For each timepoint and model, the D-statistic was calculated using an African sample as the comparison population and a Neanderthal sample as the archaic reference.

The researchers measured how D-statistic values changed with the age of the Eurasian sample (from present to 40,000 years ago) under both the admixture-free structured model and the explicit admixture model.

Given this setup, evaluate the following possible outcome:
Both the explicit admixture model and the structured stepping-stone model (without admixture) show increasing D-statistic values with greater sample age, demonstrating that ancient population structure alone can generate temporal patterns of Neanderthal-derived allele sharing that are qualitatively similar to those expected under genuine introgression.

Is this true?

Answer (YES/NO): NO